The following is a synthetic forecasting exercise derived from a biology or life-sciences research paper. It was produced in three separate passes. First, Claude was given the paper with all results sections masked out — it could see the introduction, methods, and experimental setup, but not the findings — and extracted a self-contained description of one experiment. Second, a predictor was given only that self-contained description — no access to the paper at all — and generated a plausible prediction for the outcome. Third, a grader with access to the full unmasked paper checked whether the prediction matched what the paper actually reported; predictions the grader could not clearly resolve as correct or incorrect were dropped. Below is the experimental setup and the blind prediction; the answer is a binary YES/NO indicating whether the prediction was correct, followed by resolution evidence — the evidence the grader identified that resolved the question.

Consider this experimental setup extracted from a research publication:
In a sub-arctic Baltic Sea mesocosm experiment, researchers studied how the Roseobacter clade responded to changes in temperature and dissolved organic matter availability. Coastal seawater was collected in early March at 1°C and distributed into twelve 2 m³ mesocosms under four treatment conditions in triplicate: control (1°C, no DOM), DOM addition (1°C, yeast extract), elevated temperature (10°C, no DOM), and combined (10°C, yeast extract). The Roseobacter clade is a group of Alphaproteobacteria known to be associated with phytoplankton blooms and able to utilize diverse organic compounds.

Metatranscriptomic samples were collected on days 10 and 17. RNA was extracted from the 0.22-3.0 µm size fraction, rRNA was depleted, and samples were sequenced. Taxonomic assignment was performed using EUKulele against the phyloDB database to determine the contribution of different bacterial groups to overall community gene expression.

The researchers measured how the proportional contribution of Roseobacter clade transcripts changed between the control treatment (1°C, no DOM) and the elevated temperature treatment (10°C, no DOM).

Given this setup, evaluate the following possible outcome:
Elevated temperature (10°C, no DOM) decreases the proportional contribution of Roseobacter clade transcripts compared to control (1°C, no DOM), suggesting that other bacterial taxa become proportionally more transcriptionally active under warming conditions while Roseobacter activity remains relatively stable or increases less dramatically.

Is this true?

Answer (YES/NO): NO